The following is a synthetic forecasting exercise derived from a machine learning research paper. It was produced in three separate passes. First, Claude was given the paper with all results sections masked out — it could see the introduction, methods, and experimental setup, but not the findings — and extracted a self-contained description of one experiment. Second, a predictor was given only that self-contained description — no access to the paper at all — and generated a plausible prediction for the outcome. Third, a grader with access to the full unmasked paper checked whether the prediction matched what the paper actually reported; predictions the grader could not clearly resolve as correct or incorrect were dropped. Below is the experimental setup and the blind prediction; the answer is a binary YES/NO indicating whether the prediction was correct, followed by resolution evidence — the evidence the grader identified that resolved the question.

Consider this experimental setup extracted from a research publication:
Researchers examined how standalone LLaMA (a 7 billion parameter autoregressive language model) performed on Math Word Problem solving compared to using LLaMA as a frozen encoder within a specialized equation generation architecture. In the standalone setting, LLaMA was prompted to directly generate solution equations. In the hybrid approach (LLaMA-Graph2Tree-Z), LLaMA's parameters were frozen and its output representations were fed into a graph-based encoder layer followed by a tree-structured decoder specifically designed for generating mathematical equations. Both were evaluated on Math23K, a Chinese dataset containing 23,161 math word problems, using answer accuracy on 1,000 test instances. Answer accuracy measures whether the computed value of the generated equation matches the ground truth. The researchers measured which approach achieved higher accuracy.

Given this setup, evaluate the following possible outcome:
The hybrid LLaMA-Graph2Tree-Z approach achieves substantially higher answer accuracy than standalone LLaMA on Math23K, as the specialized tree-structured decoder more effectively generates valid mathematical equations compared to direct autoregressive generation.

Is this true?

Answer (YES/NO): YES